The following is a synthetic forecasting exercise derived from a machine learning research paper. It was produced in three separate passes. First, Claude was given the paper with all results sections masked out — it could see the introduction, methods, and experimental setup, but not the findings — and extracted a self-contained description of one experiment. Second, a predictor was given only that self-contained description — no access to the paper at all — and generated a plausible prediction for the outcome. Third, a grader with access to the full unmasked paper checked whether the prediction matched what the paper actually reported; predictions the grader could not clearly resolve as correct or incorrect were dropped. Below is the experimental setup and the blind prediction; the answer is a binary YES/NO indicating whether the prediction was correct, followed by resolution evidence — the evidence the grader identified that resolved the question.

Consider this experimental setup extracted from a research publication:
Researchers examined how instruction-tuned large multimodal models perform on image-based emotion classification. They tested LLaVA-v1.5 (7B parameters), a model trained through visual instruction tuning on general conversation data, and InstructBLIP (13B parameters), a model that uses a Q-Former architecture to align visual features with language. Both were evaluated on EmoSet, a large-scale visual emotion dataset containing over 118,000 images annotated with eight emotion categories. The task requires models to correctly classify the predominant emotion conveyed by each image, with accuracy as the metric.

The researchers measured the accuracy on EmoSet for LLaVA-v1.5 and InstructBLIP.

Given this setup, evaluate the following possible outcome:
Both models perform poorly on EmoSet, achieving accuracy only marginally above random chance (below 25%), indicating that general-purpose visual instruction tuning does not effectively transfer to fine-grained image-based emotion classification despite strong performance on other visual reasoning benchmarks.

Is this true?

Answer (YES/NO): NO